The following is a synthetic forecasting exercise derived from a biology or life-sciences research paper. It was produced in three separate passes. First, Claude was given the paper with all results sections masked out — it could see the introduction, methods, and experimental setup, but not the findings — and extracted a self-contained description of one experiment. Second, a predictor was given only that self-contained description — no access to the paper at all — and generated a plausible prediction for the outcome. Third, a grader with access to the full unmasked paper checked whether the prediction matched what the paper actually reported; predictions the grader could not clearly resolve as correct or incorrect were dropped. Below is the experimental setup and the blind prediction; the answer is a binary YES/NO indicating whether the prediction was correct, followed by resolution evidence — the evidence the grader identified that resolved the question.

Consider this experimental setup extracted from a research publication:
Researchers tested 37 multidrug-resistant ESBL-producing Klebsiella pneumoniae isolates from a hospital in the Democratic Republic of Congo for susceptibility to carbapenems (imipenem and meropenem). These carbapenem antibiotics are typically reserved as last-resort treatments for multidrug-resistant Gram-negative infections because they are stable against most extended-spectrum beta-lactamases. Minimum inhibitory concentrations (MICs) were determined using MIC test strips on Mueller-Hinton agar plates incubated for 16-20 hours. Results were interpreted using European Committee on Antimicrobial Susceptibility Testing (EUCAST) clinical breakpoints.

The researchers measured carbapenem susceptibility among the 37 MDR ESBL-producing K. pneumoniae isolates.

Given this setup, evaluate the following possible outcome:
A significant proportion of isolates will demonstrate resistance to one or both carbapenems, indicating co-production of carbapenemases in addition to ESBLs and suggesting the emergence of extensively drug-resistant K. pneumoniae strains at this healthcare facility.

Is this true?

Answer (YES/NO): NO